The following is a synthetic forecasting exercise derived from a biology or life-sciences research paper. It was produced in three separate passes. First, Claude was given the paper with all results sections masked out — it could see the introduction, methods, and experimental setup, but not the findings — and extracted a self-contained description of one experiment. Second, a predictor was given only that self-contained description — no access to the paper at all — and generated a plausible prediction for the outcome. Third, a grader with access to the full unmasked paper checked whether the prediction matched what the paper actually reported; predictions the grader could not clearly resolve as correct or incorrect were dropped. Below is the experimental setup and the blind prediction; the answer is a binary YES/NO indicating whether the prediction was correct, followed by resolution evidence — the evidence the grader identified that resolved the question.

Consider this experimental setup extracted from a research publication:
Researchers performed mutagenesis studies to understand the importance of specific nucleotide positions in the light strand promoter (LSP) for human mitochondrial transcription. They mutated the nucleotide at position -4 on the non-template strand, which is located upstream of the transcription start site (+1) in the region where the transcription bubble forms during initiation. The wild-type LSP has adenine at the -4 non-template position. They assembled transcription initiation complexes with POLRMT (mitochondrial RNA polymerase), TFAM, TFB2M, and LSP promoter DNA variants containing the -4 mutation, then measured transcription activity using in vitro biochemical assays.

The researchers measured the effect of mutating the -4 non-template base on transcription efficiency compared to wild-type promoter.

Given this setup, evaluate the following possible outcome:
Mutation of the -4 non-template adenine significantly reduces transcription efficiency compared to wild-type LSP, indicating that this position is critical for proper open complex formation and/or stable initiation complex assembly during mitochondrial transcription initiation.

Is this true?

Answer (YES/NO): NO